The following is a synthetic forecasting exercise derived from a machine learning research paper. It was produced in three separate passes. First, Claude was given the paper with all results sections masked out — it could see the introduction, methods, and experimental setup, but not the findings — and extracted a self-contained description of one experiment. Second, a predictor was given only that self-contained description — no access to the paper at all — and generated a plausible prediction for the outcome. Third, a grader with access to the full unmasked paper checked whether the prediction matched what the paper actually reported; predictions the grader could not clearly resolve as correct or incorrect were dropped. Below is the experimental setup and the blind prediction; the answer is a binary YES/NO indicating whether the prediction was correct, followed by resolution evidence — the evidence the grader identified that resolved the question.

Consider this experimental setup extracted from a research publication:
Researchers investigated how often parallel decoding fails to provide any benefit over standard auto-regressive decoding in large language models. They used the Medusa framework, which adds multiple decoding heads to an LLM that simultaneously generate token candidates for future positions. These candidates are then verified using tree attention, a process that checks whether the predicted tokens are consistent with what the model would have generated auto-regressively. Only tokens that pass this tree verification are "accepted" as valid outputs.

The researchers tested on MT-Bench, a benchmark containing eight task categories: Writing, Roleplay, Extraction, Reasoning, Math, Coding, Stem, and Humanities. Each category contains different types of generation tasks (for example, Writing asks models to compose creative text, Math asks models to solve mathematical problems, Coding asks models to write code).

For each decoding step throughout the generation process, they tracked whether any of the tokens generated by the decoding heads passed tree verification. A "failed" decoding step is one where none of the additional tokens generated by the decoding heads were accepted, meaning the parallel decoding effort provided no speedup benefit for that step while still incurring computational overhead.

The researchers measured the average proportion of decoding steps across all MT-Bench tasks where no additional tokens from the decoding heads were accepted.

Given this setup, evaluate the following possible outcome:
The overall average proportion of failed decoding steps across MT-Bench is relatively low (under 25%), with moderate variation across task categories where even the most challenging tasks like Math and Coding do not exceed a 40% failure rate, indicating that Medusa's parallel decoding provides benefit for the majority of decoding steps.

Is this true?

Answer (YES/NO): NO